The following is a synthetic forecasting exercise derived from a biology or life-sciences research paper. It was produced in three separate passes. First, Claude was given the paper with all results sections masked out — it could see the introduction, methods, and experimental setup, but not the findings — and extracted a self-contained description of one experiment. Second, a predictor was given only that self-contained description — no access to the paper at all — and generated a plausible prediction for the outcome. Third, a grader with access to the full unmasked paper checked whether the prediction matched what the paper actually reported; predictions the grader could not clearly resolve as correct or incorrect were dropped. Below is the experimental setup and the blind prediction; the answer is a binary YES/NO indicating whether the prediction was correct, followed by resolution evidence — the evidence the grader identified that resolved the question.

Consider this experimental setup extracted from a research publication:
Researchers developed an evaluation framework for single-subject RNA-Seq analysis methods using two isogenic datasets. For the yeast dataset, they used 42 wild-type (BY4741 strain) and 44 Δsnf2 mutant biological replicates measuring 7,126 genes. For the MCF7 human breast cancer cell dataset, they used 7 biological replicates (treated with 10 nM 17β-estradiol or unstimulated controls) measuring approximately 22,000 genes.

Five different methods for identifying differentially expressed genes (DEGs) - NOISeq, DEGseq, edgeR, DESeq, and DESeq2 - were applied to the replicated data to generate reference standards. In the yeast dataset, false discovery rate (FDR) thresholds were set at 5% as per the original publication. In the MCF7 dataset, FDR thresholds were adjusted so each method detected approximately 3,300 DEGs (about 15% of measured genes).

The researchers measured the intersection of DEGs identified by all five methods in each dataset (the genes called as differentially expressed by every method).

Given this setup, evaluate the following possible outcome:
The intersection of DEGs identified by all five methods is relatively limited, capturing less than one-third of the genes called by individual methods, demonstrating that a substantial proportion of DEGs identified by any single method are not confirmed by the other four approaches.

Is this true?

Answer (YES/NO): NO